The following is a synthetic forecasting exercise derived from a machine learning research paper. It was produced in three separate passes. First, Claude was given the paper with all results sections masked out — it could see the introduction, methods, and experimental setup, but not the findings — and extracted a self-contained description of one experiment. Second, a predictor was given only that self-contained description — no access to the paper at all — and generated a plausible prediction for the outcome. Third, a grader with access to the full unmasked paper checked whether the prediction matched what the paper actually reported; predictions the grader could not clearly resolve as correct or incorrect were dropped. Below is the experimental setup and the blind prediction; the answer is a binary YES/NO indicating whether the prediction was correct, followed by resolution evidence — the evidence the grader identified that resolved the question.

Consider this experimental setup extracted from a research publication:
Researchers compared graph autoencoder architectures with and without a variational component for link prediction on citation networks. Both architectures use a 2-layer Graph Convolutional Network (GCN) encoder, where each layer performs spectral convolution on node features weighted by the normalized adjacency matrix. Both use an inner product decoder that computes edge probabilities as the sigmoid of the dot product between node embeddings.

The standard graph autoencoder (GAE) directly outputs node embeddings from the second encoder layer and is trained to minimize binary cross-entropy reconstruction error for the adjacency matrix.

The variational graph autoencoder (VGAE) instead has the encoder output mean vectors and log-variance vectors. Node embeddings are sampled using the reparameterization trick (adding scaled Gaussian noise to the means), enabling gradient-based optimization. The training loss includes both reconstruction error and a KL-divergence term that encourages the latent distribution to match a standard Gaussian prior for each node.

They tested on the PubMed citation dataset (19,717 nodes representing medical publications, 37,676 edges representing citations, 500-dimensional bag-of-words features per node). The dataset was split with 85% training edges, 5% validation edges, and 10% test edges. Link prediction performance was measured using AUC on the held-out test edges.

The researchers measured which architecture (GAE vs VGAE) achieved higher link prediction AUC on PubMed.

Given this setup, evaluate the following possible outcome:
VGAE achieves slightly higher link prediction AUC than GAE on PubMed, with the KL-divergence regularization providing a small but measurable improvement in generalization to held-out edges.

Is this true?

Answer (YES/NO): NO